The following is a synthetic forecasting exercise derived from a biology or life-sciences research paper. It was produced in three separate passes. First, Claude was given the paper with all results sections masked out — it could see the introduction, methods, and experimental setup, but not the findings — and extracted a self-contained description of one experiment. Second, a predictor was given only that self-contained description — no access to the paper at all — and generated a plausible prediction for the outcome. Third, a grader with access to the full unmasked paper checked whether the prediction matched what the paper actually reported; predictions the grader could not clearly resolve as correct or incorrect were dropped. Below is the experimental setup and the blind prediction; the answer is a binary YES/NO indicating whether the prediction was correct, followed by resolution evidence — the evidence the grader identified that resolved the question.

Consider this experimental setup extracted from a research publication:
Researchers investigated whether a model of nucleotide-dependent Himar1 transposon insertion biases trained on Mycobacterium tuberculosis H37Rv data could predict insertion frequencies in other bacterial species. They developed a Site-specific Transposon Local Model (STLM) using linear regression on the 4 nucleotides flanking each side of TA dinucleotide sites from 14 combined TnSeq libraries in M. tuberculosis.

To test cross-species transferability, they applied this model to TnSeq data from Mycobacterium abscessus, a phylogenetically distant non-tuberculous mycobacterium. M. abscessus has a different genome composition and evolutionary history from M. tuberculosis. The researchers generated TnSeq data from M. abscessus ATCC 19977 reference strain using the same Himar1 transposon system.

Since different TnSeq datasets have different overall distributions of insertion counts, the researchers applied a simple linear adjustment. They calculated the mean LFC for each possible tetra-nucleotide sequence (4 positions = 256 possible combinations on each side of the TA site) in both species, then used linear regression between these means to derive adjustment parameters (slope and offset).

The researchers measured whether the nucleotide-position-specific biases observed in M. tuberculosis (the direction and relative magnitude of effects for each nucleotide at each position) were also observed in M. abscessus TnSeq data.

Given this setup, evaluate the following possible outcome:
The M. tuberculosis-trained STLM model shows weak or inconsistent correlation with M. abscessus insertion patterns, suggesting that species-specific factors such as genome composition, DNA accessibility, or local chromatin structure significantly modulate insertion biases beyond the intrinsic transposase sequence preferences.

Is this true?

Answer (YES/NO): NO